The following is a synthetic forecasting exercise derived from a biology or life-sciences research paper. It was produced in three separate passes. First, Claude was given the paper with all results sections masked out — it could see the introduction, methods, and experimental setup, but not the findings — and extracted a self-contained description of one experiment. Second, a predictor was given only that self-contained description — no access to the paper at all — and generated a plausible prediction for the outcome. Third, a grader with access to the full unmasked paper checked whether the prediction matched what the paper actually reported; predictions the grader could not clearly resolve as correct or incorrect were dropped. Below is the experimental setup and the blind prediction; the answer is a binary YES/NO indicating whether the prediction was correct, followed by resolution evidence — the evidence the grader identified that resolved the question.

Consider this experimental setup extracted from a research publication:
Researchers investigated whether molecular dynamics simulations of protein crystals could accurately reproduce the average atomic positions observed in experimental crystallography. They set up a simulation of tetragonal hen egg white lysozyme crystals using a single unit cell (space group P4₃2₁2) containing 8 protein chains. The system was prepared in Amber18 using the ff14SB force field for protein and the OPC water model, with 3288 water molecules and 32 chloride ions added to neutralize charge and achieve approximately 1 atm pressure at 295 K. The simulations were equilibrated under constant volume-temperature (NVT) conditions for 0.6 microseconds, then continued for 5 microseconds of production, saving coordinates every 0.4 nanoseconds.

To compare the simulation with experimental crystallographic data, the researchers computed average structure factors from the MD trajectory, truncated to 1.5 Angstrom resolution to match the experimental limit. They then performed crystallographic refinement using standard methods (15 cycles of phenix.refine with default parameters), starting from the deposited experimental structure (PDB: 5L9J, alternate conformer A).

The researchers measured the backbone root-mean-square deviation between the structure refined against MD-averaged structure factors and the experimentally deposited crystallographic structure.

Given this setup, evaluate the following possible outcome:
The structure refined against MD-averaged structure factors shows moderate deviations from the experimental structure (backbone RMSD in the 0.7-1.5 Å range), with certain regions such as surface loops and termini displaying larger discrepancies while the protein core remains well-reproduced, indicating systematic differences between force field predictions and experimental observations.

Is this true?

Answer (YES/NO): NO